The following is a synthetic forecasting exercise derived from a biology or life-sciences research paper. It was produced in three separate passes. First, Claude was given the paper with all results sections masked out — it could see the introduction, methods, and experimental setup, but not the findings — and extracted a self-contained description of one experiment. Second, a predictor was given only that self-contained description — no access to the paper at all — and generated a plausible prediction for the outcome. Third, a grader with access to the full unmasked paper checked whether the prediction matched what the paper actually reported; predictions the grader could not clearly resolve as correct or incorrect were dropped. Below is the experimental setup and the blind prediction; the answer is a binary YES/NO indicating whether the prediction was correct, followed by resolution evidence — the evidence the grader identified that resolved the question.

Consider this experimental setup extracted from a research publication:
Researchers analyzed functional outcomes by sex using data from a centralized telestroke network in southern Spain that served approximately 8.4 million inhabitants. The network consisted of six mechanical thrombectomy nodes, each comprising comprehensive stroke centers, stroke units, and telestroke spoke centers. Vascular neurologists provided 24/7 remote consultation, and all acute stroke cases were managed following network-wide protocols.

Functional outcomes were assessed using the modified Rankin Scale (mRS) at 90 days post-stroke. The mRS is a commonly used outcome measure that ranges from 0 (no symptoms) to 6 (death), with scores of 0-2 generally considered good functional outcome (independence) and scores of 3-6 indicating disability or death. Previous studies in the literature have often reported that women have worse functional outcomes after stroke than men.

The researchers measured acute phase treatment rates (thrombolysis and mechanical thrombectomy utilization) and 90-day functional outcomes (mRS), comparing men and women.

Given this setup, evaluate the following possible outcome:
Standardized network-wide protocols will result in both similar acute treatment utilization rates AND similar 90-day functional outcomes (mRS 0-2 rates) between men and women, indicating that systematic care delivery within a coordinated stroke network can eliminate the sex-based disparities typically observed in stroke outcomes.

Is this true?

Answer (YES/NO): YES